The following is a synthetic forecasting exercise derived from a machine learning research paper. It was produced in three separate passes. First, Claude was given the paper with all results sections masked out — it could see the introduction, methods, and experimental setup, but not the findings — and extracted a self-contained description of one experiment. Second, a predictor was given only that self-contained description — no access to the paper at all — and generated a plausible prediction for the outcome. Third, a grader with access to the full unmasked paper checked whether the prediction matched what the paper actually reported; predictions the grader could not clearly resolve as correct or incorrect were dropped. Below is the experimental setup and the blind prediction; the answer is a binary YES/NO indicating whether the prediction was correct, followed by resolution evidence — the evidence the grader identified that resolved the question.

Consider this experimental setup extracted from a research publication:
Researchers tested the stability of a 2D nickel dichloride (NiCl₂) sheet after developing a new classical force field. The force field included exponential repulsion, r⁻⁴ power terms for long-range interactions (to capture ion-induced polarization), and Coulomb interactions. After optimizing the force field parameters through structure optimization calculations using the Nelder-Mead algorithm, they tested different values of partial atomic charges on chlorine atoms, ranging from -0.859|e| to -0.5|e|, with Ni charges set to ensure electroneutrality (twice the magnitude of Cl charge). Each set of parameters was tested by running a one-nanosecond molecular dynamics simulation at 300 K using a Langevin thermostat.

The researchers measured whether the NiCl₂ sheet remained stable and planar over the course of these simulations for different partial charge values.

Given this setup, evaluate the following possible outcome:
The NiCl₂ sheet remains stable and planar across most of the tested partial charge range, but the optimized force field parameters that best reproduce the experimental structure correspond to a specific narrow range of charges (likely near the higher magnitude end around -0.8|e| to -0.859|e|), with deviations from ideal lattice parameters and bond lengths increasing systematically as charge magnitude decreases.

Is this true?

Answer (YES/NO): NO